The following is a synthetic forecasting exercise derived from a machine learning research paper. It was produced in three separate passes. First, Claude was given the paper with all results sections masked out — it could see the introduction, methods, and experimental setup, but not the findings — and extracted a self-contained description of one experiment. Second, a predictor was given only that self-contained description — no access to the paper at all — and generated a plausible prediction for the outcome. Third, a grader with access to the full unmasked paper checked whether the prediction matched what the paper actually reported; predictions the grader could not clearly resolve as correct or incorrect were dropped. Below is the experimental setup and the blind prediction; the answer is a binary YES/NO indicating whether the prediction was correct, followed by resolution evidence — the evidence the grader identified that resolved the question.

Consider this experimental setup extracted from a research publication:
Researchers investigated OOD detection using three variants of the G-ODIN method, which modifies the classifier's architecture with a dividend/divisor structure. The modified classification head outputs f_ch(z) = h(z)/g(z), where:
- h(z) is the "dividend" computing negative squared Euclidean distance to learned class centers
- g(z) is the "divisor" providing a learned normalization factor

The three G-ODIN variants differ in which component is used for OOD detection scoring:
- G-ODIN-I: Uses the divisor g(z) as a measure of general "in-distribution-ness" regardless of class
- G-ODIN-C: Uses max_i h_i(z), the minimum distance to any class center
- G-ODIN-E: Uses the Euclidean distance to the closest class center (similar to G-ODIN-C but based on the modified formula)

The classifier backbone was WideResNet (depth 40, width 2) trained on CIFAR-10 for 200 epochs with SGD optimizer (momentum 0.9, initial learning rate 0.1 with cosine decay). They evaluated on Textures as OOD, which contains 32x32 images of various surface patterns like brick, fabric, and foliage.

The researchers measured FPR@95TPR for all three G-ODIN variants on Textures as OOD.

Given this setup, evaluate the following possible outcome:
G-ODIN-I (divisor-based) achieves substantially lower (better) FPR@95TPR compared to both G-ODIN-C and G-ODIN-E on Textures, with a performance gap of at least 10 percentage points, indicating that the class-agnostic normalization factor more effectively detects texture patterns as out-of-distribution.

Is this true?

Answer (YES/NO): NO